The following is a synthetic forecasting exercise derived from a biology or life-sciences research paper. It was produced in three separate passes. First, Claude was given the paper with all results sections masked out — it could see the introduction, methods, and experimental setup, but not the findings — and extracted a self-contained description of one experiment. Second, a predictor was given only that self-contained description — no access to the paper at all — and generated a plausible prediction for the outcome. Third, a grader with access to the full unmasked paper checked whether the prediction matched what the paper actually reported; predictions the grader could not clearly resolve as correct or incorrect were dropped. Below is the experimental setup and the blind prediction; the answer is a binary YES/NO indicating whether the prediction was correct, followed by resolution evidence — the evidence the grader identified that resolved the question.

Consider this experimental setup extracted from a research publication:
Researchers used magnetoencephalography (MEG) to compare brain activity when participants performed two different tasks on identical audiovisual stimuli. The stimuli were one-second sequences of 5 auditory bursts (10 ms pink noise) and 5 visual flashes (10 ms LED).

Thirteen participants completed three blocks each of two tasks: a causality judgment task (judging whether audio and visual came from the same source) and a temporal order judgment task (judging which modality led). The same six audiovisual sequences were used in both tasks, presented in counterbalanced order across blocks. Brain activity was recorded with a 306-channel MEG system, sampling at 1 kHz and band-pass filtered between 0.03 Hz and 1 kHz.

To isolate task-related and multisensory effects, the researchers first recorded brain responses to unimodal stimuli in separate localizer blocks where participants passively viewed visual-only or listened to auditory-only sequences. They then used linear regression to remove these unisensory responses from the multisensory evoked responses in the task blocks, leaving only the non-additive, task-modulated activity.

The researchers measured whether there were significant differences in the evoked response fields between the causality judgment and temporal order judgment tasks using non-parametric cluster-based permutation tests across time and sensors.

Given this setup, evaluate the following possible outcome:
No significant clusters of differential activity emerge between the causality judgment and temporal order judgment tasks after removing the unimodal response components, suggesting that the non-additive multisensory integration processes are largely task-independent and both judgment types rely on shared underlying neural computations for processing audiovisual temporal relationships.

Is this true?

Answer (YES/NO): NO